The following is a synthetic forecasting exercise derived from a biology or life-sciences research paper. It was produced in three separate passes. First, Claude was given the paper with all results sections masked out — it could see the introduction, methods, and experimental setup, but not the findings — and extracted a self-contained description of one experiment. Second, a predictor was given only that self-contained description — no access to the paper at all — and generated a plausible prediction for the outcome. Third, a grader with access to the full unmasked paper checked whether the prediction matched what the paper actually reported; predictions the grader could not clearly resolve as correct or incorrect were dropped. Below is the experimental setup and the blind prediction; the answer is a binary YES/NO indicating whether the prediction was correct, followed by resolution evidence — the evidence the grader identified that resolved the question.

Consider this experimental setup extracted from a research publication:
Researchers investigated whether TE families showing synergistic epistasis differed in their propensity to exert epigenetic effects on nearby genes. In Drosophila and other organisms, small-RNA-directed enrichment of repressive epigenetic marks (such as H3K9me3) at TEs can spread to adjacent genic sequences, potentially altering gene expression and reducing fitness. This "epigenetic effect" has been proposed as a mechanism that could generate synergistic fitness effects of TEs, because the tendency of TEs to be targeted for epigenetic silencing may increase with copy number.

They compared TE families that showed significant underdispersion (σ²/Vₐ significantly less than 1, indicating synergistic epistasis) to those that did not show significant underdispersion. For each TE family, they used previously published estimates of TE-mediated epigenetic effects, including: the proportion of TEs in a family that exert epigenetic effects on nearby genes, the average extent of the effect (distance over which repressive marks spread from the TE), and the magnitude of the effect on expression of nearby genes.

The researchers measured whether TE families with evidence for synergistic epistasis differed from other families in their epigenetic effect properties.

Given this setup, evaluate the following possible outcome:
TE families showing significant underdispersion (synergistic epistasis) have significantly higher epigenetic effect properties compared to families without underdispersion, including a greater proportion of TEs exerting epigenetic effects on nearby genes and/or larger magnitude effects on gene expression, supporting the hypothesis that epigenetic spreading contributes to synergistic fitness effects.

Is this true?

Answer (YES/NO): YES